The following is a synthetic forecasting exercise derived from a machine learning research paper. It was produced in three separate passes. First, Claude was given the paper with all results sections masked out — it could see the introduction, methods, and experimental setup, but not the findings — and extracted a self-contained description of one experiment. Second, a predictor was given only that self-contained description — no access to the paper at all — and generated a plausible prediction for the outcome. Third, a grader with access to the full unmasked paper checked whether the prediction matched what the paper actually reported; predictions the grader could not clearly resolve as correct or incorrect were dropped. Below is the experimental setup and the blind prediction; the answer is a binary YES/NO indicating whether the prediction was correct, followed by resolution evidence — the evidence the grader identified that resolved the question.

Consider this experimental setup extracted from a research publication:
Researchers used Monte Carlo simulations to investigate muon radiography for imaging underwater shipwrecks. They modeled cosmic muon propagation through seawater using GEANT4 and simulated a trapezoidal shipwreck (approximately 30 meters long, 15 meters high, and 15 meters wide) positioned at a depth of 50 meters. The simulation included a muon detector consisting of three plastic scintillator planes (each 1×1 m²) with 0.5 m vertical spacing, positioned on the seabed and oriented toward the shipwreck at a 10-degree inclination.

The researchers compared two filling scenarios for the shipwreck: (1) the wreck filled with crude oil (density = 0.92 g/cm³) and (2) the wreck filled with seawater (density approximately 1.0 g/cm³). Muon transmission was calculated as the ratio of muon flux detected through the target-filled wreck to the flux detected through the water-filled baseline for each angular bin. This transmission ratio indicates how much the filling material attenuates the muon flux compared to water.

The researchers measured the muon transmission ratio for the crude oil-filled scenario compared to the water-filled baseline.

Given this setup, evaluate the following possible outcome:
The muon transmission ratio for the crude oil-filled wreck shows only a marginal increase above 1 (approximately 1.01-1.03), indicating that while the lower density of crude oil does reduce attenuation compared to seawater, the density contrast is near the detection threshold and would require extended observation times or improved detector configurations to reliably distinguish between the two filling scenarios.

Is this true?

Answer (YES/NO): NO